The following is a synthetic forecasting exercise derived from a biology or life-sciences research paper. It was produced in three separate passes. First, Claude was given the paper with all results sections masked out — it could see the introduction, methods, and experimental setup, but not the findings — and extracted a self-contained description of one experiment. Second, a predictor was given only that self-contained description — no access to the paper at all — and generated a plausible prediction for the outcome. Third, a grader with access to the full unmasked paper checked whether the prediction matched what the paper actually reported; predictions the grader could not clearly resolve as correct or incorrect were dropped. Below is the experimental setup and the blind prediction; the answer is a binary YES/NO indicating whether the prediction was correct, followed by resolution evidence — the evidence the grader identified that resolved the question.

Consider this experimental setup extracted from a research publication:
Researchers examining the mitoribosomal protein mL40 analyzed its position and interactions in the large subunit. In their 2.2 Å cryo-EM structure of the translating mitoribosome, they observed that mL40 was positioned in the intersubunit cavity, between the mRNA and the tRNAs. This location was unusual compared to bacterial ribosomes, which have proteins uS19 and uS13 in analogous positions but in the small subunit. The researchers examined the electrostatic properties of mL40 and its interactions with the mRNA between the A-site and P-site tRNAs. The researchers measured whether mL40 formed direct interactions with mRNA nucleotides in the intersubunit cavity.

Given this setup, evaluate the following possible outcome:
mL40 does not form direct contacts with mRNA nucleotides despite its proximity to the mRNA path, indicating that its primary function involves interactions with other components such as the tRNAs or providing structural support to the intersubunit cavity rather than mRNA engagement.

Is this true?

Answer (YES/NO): NO